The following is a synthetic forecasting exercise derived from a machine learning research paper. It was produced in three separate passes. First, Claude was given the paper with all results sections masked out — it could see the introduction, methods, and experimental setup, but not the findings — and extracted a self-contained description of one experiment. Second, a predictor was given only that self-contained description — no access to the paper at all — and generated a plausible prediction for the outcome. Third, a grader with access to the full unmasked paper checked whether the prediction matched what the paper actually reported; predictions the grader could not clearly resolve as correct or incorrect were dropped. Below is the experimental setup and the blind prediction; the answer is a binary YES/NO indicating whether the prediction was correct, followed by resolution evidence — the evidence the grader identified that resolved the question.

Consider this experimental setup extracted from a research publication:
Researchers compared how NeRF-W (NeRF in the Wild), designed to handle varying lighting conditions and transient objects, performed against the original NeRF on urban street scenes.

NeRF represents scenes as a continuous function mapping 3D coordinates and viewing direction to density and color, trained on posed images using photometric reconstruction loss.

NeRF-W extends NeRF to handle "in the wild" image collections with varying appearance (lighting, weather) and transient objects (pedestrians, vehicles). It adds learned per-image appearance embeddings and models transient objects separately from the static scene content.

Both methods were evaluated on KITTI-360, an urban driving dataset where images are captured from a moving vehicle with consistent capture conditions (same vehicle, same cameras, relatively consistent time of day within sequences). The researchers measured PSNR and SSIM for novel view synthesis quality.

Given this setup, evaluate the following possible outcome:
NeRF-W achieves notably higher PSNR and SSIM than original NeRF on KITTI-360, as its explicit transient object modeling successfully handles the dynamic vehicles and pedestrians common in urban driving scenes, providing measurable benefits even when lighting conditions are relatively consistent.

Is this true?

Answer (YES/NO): YES